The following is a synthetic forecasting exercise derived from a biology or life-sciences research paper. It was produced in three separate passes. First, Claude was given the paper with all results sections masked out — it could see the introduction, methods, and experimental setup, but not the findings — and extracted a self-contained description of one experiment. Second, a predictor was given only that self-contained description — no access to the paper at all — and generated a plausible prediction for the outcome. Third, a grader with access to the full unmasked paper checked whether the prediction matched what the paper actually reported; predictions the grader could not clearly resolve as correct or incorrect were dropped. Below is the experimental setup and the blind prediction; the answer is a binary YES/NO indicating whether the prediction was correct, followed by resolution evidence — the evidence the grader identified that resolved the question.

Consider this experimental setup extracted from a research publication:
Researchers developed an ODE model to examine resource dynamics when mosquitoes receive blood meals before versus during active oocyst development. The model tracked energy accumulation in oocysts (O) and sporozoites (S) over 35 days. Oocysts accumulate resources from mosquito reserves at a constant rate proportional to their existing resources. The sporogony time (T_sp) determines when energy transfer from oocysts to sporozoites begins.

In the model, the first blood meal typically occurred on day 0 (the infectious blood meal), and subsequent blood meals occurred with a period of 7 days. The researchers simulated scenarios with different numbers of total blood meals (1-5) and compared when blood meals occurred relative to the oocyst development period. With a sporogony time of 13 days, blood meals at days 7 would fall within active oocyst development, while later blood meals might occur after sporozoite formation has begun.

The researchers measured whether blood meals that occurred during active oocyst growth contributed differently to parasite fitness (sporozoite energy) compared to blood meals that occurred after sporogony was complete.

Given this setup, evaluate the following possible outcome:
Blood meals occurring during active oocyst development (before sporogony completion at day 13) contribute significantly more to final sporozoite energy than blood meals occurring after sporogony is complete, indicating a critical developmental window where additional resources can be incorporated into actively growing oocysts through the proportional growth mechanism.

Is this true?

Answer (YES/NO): YES